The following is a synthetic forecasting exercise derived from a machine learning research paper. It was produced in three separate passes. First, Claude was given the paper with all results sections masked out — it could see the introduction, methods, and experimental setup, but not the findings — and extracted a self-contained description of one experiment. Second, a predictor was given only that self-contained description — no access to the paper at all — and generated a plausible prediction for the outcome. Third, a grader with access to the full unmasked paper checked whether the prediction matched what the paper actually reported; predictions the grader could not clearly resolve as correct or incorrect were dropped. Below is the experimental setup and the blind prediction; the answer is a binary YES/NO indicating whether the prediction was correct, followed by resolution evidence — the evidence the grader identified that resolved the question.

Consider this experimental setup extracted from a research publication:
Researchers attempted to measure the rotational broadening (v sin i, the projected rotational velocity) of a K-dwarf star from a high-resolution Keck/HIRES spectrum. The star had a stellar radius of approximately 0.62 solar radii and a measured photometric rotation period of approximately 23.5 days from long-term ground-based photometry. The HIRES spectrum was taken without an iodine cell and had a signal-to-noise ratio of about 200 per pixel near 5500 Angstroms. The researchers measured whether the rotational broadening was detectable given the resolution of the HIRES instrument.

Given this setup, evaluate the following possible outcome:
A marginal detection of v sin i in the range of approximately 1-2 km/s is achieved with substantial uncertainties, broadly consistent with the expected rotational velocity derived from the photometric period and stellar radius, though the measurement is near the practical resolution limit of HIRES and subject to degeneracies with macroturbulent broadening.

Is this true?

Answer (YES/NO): NO